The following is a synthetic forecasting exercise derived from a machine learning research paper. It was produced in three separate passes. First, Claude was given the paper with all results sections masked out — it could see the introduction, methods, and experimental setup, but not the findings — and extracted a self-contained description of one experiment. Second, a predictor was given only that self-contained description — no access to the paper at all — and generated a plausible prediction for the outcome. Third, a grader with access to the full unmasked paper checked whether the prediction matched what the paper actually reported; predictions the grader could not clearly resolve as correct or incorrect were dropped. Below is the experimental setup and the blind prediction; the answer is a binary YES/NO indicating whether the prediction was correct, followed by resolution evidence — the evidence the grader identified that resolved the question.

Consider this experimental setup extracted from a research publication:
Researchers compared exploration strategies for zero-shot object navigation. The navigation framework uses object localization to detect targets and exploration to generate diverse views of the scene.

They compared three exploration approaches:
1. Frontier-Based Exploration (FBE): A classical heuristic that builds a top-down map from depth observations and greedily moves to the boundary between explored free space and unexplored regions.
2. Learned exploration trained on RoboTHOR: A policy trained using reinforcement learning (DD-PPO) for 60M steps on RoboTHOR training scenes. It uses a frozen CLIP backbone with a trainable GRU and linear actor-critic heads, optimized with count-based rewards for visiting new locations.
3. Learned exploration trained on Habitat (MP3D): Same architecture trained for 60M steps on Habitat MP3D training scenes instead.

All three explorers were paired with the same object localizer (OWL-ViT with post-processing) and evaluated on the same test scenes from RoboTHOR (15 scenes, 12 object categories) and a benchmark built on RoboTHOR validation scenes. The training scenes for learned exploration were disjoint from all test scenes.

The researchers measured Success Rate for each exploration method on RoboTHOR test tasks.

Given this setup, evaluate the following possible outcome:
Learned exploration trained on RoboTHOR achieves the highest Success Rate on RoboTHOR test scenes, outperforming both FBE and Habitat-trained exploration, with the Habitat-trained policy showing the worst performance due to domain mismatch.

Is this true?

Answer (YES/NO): NO